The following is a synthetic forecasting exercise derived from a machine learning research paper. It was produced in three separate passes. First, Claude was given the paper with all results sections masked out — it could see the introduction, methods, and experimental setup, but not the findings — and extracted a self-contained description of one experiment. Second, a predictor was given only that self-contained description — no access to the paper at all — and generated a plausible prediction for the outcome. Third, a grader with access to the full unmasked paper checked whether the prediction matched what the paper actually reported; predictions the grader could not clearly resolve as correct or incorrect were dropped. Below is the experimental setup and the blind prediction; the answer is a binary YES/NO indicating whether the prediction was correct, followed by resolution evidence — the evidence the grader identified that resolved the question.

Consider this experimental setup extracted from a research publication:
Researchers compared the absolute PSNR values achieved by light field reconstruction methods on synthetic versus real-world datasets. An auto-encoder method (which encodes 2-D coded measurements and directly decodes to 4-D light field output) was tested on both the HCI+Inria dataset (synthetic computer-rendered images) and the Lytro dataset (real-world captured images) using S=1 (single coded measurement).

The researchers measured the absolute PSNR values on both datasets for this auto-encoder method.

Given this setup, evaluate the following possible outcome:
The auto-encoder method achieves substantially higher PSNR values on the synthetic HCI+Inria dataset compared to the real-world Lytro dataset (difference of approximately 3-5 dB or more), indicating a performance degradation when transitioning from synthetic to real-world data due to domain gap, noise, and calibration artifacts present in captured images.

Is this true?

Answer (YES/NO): NO